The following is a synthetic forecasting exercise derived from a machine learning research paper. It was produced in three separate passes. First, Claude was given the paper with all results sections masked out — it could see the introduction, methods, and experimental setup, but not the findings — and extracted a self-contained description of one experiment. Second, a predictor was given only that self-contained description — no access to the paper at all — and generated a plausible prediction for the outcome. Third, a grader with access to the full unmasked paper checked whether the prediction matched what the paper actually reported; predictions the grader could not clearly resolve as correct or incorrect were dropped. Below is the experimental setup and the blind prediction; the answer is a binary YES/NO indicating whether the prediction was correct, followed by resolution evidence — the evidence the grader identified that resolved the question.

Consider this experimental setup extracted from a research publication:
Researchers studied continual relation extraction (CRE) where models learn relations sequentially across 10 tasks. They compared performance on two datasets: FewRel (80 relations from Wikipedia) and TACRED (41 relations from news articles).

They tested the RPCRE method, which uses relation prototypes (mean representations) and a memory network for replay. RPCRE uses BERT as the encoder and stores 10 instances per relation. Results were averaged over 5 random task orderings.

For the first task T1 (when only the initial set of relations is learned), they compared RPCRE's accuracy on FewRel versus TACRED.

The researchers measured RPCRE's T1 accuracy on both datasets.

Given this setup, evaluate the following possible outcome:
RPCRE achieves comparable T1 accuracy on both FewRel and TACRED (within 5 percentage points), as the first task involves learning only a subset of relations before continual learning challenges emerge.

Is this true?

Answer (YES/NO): YES